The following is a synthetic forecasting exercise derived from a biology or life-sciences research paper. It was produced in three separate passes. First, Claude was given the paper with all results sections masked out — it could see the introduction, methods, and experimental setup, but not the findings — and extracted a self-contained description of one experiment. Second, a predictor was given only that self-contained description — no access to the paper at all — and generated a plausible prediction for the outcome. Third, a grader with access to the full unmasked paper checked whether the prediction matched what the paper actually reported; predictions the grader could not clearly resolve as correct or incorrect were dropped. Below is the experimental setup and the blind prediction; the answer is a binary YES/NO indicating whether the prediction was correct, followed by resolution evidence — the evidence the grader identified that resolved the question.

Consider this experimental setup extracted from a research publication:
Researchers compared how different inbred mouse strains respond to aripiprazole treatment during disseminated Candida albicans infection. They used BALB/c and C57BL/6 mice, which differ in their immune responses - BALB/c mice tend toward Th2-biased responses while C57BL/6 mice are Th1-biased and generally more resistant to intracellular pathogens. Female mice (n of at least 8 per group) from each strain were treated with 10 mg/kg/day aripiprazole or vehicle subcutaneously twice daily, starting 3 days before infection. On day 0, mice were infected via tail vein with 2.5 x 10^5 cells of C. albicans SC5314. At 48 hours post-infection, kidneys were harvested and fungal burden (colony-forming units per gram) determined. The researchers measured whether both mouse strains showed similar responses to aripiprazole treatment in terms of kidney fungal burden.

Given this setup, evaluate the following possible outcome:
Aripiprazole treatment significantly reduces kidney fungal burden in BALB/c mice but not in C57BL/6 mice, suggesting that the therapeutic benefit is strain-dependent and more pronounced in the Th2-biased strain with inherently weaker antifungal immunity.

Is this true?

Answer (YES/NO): NO